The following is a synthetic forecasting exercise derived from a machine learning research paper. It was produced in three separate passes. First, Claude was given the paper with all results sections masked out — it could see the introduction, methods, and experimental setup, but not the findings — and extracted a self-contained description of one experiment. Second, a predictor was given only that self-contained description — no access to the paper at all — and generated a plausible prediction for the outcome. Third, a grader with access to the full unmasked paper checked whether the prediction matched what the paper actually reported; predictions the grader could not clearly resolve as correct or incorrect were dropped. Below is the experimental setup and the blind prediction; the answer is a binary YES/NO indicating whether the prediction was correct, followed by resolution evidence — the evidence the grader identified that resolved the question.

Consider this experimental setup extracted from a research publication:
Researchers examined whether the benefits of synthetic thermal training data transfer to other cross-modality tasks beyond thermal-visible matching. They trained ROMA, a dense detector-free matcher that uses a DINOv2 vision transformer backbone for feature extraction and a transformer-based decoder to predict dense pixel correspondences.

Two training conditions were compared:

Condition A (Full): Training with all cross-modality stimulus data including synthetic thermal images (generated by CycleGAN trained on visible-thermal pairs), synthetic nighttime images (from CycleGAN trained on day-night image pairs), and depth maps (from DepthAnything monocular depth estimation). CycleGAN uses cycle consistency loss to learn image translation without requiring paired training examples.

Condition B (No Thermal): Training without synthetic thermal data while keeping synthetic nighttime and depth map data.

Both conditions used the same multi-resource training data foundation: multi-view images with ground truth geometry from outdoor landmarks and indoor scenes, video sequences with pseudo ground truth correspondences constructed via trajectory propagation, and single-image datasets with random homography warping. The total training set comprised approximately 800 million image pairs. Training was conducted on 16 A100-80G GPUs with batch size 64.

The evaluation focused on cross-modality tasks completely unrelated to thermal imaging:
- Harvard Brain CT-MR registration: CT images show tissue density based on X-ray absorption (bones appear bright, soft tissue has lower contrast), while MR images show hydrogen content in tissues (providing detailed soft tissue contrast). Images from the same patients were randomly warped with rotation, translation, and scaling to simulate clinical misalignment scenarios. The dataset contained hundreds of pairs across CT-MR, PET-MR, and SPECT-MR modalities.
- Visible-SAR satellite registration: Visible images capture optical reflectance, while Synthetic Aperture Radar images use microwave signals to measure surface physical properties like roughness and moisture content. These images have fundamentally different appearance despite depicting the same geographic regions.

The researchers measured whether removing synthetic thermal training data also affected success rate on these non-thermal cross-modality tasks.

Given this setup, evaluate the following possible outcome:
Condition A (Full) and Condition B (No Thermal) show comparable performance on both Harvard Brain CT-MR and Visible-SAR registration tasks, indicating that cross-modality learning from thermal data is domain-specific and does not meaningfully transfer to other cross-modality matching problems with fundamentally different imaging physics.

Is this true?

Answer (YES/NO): NO